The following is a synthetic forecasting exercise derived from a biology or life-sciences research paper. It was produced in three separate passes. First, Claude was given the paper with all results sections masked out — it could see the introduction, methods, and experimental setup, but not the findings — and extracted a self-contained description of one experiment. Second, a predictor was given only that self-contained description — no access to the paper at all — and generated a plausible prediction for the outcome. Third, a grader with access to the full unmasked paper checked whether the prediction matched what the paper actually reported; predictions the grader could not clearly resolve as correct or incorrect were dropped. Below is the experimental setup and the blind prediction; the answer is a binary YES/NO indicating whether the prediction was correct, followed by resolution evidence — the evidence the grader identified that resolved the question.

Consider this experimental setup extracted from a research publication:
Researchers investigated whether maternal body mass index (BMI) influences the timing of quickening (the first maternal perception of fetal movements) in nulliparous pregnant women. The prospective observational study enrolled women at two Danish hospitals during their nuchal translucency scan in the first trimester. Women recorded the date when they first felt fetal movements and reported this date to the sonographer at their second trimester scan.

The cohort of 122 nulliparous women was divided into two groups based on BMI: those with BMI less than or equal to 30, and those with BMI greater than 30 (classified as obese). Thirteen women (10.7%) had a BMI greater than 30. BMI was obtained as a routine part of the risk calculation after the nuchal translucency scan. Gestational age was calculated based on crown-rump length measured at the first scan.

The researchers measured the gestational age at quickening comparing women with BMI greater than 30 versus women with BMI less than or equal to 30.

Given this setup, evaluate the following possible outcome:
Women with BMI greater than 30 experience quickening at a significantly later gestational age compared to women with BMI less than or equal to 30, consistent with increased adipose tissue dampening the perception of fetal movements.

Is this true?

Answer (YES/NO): YES